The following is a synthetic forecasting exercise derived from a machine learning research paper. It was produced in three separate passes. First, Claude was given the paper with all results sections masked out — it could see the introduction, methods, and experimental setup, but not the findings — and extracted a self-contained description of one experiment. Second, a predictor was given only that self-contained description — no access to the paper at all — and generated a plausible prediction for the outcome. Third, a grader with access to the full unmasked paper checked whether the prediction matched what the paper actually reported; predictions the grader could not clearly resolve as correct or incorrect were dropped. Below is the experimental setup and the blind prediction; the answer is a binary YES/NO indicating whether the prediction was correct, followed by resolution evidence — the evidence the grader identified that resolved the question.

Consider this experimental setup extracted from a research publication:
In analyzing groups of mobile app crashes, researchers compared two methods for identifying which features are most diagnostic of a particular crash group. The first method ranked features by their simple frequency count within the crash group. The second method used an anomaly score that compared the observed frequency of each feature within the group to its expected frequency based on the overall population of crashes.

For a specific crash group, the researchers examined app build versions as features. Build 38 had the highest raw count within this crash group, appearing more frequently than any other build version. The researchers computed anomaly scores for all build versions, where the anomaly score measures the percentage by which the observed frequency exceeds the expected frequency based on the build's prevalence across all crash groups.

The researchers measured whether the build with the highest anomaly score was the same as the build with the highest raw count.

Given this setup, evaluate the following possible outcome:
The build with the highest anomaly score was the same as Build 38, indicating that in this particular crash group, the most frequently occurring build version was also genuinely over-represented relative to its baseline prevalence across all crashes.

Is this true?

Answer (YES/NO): NO